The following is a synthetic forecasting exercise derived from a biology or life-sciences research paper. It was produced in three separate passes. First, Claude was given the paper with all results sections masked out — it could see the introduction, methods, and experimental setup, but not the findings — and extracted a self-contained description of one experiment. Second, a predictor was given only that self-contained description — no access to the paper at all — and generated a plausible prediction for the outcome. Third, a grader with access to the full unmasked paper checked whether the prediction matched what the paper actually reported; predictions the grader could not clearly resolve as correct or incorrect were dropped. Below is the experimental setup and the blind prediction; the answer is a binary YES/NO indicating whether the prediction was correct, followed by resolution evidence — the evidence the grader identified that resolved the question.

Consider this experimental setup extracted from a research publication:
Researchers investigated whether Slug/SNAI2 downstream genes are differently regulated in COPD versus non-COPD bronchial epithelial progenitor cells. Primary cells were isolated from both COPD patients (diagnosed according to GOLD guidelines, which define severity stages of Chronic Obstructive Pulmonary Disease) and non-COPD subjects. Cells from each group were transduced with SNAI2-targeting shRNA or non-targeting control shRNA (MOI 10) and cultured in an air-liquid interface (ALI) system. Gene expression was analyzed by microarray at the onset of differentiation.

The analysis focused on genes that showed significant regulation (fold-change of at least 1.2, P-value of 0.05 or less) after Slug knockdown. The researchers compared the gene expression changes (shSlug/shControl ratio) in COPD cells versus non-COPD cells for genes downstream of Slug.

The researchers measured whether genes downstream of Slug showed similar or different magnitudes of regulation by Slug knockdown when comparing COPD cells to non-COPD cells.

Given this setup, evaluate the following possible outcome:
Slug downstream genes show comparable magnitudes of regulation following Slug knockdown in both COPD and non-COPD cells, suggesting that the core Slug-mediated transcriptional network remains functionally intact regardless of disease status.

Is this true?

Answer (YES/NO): NO